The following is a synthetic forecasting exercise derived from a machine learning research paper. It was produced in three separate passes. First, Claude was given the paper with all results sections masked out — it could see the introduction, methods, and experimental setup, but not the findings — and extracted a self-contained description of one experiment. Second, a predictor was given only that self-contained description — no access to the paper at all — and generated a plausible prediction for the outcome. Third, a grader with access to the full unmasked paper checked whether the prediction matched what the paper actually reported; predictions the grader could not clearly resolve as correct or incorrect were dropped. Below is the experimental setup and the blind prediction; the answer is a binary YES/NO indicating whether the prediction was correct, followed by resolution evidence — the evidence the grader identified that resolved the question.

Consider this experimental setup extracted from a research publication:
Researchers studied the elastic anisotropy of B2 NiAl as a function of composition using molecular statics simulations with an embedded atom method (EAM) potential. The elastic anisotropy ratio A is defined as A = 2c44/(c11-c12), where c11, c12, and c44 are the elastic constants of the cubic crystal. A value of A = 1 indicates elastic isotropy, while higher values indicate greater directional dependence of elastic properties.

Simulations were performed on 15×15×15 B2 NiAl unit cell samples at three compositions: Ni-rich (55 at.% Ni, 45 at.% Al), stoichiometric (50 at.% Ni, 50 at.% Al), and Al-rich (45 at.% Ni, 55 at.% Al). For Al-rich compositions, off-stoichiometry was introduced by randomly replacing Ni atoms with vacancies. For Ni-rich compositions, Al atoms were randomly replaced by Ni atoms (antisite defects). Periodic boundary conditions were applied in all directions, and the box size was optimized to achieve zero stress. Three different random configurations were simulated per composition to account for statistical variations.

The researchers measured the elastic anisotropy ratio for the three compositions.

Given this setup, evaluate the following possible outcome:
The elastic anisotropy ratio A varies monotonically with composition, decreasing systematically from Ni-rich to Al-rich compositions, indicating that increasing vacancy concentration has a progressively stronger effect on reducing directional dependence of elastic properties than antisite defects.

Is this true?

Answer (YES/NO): NO